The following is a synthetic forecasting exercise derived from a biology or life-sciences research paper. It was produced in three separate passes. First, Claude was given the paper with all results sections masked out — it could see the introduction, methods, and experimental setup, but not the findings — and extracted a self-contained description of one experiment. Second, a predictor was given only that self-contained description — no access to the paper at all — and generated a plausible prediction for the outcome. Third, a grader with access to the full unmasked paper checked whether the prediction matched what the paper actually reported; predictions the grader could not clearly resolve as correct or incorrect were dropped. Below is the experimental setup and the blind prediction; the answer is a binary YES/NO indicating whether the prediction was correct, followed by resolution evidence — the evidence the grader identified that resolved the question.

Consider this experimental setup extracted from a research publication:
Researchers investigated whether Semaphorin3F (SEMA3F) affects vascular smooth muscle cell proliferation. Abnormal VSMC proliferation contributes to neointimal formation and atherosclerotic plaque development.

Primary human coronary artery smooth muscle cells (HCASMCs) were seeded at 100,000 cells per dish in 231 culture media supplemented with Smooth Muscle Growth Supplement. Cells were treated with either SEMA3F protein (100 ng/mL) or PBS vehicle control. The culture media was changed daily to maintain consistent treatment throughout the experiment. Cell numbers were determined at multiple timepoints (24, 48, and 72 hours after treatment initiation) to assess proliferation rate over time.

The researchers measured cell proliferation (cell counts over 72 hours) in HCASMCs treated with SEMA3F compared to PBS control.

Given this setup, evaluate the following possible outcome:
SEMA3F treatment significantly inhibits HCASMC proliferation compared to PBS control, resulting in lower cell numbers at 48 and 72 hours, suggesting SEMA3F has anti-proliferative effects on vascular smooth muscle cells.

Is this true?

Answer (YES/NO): YES